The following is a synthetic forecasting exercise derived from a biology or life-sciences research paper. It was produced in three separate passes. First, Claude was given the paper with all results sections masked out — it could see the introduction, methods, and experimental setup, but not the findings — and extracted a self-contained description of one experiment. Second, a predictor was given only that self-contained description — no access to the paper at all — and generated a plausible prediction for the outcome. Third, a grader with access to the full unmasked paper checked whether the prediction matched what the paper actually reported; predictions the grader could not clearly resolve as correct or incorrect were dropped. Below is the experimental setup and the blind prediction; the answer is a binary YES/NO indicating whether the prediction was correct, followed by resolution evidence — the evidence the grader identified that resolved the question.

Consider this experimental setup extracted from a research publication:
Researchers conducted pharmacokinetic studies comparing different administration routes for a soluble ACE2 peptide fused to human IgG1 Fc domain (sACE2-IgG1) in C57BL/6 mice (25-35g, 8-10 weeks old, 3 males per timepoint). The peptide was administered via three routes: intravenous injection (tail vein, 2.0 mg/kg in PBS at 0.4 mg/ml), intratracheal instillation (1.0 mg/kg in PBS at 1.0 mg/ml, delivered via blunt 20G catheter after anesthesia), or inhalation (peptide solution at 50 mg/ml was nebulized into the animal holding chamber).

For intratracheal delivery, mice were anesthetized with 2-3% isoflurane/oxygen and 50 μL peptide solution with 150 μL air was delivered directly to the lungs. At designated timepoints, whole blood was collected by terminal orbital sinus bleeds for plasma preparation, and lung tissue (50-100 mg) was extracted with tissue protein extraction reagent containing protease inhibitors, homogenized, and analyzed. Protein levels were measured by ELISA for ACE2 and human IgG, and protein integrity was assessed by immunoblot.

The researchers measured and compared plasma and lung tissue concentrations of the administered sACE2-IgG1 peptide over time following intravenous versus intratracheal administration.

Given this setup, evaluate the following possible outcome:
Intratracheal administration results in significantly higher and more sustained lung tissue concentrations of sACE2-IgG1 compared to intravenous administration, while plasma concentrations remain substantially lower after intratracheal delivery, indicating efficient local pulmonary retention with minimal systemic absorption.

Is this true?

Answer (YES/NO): YES